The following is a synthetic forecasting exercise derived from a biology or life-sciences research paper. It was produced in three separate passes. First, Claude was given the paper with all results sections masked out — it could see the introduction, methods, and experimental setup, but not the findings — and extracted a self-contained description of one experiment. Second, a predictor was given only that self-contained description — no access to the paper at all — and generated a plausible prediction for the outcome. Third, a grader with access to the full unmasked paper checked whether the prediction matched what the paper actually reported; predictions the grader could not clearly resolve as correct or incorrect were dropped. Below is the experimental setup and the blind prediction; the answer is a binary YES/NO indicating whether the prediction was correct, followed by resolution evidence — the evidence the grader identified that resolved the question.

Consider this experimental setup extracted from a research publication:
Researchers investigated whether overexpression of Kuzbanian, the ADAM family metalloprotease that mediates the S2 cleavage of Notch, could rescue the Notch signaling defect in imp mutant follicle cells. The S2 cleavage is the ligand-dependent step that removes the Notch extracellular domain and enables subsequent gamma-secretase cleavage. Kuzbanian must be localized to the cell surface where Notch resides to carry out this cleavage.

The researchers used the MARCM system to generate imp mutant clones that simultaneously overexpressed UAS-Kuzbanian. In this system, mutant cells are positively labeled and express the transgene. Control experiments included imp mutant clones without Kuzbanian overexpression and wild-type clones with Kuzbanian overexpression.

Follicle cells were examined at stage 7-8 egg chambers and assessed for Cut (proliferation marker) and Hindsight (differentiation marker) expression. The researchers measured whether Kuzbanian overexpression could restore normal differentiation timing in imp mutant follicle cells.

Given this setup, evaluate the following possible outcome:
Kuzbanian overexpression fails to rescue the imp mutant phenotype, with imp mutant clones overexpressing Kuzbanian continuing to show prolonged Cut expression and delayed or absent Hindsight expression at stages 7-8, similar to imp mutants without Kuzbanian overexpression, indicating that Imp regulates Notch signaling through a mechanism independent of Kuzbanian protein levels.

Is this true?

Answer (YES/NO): NO